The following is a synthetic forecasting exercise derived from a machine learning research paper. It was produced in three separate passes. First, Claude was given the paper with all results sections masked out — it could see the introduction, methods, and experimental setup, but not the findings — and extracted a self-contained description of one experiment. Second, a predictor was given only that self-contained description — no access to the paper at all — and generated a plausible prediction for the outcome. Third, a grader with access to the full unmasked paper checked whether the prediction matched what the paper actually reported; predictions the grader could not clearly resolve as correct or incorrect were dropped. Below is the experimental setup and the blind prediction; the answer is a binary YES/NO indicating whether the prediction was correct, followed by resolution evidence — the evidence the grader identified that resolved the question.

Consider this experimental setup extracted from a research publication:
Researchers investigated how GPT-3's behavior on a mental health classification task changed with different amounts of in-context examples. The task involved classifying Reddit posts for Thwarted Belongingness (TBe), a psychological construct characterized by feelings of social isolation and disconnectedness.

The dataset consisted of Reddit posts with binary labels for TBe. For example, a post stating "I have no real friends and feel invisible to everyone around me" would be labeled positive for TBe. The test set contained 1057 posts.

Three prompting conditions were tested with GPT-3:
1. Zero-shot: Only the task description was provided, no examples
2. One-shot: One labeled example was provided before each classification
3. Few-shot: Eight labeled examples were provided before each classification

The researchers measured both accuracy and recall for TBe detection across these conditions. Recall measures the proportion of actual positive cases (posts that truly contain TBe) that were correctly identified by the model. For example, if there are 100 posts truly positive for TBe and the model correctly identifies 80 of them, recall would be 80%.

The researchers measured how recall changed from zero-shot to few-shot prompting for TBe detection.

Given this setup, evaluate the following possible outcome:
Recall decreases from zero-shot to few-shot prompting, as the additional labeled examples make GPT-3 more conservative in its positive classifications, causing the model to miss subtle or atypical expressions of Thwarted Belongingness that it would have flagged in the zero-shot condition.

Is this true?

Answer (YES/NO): NO